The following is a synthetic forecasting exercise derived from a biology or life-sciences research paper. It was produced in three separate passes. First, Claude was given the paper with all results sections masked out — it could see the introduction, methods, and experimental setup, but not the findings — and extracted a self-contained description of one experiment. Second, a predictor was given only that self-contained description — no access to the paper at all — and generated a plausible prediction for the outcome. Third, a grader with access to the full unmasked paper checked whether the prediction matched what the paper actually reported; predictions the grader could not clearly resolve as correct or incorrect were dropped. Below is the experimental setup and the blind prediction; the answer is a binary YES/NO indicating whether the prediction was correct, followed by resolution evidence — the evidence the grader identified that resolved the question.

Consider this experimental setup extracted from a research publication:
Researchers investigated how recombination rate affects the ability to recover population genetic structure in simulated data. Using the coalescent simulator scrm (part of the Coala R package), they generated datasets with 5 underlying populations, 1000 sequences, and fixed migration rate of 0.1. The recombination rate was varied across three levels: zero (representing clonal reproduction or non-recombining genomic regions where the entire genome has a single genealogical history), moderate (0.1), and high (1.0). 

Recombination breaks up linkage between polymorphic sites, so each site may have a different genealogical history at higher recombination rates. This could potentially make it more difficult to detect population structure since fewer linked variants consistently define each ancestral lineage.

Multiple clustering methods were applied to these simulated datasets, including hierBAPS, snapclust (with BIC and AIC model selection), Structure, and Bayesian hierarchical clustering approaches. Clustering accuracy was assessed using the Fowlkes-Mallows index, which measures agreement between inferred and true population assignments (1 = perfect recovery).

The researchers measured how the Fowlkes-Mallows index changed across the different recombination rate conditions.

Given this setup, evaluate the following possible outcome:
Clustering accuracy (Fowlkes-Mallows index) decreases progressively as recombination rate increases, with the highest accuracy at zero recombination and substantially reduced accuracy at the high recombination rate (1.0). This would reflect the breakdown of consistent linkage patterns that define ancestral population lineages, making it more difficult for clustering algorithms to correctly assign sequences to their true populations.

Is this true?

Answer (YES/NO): NO